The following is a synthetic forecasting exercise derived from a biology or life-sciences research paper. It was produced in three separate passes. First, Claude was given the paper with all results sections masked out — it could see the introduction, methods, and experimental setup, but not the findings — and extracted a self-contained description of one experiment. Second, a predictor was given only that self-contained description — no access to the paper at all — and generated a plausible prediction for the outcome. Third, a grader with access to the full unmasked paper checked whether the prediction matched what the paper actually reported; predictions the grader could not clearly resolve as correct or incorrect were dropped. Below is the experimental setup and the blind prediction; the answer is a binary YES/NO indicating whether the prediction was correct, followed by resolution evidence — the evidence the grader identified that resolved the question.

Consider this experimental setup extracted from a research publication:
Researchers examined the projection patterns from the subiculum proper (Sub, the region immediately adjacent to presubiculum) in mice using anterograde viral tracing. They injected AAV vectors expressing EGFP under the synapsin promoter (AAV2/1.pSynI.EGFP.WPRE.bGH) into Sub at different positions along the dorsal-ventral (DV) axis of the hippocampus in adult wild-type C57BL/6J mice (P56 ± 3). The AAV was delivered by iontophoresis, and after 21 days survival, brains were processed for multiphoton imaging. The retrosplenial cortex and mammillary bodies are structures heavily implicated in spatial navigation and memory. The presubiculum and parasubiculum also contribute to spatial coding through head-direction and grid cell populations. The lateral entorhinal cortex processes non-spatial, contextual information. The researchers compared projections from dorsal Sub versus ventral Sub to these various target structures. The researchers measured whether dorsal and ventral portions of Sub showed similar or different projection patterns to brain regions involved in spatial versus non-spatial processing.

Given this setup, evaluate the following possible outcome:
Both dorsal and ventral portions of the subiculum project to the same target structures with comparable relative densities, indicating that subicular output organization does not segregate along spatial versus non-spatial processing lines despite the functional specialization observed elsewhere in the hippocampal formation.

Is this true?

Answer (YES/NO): YES